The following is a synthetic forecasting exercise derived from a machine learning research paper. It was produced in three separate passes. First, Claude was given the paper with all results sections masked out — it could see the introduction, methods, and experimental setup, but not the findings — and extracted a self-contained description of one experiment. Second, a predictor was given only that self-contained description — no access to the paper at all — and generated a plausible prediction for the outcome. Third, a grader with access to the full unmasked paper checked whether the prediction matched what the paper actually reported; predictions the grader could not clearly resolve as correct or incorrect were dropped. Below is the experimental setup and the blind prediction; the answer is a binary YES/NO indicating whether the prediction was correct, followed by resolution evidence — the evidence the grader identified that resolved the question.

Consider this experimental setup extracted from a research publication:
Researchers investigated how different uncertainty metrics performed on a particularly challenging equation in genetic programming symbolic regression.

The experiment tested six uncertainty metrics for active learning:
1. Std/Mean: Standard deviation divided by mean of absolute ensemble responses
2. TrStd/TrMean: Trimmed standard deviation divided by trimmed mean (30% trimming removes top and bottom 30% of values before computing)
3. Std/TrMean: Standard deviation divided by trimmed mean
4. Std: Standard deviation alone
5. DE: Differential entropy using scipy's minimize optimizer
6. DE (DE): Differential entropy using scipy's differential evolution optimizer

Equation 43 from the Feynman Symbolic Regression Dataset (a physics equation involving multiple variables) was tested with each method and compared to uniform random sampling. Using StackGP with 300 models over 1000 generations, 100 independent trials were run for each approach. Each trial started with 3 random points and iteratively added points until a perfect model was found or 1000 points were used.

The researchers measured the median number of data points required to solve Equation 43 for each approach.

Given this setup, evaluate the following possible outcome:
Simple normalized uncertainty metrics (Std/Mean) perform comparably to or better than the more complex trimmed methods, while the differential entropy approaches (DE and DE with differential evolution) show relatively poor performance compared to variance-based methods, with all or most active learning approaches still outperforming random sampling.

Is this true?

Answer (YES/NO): NO